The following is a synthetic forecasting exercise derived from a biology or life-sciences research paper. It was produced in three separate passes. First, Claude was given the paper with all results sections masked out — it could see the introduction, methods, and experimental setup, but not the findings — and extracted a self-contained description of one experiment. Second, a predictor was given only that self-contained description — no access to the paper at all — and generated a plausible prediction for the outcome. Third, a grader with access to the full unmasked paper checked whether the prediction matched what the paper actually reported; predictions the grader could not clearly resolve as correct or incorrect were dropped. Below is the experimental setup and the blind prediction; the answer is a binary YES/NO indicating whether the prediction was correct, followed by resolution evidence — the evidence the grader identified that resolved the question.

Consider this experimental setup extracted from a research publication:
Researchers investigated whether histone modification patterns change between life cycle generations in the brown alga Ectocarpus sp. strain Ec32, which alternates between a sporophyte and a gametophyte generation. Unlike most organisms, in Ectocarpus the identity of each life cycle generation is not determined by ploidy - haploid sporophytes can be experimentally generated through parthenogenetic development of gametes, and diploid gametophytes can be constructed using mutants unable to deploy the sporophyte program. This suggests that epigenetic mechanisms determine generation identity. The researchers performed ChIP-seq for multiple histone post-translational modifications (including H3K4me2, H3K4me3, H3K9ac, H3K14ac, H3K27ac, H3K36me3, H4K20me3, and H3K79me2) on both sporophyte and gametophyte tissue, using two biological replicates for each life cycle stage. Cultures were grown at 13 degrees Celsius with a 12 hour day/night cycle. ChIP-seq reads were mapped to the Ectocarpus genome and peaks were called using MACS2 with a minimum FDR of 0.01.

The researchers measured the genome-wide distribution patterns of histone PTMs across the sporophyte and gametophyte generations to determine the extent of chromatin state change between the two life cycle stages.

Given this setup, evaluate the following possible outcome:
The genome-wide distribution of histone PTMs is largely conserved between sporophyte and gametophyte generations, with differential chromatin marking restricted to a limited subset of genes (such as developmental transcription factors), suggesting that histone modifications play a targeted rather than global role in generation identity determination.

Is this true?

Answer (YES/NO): YES